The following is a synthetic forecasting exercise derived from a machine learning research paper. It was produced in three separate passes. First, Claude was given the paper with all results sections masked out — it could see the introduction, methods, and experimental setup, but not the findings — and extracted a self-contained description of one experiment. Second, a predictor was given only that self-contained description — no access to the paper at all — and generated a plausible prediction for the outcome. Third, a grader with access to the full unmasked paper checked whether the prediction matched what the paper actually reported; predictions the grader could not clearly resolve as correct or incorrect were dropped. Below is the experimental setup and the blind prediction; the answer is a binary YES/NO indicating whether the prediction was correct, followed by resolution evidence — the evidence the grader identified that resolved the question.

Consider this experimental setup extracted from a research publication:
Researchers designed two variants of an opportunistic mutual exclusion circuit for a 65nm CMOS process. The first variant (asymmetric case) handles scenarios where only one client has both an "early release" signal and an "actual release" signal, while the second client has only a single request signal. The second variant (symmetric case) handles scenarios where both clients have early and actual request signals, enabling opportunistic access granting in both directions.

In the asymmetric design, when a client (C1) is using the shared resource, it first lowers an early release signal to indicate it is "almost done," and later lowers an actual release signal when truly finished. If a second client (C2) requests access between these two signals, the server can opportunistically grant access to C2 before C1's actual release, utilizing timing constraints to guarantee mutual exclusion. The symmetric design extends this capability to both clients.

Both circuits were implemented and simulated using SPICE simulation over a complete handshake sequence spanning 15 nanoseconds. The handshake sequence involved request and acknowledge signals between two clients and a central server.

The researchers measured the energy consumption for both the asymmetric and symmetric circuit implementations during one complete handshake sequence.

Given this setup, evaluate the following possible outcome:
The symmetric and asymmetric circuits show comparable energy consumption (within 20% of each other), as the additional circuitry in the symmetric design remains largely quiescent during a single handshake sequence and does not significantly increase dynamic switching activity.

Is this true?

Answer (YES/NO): NO